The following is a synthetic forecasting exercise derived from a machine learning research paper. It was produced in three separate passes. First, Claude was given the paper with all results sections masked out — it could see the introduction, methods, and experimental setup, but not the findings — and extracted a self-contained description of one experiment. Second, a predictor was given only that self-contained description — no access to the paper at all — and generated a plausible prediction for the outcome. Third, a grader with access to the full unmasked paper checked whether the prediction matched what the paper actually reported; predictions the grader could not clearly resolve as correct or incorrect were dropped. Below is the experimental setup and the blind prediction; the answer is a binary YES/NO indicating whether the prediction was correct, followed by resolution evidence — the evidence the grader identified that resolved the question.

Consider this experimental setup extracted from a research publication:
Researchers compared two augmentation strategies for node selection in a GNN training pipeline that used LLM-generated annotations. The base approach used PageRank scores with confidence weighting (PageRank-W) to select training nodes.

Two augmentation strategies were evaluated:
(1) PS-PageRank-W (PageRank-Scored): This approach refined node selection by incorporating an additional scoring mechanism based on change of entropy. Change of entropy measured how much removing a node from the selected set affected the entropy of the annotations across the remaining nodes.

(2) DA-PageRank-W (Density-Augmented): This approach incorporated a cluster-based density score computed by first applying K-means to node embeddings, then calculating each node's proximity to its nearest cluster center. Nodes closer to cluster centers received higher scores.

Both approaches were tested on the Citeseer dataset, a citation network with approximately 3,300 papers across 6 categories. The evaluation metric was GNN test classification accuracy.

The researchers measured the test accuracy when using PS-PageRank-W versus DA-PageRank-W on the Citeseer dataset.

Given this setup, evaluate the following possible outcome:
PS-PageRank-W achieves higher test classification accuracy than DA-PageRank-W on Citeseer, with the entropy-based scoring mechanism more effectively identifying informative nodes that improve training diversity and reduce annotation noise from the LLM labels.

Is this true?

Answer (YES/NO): YES